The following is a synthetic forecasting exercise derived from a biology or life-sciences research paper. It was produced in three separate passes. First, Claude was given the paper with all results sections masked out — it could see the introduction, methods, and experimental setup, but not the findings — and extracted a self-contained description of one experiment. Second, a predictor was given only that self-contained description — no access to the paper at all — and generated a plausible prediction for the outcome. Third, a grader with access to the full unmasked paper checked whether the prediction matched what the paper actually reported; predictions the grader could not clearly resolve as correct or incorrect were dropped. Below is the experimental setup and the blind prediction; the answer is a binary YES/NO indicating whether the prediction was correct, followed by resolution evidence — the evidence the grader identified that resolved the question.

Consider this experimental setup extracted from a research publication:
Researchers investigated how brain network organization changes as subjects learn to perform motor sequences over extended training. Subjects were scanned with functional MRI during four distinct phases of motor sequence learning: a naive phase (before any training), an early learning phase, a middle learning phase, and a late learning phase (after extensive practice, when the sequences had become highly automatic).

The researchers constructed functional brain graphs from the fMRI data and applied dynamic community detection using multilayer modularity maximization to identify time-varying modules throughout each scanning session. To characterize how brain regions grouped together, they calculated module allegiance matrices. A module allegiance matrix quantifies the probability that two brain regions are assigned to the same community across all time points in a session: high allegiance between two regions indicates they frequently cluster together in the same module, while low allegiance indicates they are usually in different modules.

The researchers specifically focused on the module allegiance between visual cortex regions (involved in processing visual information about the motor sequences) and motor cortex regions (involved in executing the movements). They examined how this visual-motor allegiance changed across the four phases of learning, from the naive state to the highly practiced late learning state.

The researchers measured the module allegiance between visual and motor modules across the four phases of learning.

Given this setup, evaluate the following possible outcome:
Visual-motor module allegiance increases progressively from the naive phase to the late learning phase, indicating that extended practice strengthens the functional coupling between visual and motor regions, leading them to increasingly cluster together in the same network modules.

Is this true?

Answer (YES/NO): NO